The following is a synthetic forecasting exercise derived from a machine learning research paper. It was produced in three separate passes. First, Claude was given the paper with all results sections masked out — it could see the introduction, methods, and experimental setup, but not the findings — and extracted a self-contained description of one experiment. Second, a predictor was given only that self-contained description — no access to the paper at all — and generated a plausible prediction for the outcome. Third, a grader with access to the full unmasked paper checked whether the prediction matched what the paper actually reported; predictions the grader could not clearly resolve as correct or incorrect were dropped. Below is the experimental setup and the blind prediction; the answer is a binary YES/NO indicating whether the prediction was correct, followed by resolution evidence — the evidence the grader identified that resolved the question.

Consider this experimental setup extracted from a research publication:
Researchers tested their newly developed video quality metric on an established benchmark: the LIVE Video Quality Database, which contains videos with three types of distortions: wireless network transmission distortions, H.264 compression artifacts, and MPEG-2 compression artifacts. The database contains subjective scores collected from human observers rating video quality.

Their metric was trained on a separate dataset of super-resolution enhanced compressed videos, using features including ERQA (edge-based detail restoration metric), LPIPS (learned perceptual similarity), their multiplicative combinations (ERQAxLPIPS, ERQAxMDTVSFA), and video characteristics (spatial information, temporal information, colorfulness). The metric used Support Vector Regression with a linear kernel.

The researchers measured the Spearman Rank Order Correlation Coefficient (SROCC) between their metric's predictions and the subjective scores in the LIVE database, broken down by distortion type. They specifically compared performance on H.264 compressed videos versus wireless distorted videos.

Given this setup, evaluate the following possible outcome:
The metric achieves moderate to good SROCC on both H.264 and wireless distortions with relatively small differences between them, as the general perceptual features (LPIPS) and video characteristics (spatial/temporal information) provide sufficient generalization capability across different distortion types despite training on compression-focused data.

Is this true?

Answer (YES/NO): NO